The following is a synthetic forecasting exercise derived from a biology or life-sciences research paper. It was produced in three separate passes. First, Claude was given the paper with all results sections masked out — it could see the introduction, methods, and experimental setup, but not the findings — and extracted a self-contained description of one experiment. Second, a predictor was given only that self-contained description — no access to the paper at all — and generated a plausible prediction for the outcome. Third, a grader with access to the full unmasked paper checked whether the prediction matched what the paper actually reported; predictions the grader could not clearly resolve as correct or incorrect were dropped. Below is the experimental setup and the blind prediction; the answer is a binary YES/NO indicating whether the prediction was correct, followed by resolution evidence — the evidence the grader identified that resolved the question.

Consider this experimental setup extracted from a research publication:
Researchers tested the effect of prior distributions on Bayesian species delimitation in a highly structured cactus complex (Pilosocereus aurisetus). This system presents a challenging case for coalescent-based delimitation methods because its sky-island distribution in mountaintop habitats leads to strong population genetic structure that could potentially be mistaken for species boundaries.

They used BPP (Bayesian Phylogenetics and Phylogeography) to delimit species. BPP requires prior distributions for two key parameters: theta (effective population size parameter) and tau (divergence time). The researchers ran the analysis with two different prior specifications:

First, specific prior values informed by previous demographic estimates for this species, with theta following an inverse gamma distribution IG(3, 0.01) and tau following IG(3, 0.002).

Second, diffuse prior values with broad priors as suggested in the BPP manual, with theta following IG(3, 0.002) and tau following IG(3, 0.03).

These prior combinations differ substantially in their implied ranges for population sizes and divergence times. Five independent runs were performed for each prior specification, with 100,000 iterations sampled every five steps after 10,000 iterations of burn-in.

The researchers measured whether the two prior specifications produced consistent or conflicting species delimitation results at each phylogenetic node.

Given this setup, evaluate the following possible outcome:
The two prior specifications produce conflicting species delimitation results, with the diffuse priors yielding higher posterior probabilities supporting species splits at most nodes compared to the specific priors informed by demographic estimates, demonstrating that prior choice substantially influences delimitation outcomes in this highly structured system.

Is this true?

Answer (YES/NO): NO